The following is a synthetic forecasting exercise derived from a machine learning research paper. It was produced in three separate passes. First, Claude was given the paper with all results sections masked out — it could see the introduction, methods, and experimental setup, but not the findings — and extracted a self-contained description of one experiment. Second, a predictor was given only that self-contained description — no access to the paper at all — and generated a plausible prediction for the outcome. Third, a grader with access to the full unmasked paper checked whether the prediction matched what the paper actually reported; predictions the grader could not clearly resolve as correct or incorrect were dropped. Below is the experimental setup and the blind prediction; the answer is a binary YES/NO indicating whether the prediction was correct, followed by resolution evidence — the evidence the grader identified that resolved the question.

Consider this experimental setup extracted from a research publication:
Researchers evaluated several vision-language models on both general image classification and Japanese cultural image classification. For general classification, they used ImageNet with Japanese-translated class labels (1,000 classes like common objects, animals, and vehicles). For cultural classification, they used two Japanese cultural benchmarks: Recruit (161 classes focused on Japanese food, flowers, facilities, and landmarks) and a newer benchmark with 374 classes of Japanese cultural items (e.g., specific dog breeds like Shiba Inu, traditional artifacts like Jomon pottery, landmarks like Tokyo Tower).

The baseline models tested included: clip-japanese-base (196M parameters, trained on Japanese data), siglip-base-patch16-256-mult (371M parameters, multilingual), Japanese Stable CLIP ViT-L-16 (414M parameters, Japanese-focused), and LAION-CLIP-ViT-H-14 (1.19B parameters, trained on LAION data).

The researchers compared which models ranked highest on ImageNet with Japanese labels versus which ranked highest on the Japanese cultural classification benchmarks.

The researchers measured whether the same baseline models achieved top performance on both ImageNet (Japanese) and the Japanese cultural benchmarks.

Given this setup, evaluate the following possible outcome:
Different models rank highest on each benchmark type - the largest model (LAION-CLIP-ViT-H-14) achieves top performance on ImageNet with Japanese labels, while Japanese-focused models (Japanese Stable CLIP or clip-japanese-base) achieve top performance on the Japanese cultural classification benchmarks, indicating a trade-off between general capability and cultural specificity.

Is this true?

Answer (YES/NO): NO